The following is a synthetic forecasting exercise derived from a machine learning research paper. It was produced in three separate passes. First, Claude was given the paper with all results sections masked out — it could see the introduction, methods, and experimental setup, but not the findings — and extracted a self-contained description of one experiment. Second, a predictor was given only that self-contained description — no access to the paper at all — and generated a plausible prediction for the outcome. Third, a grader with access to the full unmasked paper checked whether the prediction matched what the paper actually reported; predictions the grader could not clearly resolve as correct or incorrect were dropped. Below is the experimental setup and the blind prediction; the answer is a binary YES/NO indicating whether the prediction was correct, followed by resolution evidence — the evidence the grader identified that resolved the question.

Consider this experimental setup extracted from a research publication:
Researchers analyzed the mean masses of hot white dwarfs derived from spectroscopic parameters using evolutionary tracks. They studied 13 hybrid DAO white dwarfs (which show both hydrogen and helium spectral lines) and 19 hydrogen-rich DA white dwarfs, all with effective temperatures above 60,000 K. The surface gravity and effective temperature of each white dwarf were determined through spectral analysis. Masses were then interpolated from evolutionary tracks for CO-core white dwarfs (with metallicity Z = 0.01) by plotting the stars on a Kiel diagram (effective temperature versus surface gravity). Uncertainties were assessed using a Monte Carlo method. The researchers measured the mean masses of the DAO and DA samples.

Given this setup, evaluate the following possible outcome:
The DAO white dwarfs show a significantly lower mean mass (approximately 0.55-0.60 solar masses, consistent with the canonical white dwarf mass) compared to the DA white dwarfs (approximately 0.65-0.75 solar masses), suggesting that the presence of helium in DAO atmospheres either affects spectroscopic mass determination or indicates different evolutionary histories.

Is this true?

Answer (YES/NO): NO